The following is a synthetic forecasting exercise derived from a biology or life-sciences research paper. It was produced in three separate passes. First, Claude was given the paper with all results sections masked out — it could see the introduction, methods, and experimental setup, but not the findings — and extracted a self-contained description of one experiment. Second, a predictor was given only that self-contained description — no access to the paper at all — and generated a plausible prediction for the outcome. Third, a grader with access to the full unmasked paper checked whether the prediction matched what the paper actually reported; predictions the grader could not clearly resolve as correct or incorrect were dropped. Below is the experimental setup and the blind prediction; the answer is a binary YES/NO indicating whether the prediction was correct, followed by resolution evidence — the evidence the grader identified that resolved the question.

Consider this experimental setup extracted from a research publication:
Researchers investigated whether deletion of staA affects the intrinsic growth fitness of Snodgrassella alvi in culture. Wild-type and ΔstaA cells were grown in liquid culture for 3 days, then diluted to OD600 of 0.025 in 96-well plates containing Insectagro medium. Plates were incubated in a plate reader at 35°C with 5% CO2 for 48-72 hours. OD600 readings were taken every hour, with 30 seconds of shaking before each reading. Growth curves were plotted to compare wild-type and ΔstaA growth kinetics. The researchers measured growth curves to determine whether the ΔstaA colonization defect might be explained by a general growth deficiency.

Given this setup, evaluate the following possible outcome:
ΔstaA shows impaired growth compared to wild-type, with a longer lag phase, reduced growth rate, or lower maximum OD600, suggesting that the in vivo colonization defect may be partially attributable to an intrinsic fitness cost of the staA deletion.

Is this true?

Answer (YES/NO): NO